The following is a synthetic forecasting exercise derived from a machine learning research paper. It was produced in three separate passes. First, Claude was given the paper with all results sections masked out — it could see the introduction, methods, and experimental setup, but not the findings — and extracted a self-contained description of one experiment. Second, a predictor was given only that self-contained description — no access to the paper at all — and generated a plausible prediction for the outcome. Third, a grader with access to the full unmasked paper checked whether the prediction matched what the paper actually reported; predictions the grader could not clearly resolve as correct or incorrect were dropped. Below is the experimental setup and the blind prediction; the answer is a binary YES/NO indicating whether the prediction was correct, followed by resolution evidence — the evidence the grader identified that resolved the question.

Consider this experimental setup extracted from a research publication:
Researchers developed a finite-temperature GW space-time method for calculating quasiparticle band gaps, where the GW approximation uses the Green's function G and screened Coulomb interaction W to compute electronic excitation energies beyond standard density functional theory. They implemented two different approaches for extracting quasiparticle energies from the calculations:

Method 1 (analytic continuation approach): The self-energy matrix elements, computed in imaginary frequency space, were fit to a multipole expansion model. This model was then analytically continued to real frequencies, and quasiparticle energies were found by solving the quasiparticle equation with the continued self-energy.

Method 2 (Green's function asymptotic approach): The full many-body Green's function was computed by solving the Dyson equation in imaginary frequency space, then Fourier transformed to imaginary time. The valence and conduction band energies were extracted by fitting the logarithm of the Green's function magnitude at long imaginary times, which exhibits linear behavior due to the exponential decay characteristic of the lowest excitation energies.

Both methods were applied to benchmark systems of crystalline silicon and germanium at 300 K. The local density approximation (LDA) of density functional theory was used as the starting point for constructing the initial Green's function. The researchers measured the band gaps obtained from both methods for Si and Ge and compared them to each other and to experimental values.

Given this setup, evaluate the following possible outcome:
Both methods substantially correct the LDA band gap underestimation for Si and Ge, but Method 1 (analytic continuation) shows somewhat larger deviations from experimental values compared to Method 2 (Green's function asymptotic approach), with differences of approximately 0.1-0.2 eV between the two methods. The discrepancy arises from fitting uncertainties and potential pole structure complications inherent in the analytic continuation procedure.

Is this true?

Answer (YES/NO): NO